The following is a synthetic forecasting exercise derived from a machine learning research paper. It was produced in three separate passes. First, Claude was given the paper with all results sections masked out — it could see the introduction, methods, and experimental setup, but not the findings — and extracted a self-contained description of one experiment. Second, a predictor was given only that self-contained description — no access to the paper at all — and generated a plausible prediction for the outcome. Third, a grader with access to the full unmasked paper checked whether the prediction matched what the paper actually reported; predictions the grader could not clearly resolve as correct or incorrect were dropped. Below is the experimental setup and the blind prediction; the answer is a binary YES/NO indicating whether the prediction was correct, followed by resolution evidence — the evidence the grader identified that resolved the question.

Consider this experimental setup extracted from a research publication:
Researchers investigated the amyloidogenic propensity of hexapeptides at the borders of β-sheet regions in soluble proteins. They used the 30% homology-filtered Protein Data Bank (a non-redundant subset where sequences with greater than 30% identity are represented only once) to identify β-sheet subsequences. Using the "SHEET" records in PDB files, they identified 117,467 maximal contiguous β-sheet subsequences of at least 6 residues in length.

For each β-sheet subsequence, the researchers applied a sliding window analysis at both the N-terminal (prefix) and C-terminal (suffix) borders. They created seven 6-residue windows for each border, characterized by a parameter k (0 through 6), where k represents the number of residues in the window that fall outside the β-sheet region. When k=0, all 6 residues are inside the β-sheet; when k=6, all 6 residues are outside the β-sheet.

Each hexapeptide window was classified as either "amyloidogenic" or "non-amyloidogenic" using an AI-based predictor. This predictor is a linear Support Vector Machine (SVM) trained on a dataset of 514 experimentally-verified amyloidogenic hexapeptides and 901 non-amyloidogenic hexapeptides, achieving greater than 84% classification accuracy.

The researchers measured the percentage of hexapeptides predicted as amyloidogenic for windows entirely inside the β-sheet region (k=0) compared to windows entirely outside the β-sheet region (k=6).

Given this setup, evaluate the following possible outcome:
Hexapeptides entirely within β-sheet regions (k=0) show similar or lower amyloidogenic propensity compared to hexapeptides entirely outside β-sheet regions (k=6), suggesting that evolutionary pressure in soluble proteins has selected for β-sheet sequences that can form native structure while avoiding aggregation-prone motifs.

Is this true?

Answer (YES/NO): NO